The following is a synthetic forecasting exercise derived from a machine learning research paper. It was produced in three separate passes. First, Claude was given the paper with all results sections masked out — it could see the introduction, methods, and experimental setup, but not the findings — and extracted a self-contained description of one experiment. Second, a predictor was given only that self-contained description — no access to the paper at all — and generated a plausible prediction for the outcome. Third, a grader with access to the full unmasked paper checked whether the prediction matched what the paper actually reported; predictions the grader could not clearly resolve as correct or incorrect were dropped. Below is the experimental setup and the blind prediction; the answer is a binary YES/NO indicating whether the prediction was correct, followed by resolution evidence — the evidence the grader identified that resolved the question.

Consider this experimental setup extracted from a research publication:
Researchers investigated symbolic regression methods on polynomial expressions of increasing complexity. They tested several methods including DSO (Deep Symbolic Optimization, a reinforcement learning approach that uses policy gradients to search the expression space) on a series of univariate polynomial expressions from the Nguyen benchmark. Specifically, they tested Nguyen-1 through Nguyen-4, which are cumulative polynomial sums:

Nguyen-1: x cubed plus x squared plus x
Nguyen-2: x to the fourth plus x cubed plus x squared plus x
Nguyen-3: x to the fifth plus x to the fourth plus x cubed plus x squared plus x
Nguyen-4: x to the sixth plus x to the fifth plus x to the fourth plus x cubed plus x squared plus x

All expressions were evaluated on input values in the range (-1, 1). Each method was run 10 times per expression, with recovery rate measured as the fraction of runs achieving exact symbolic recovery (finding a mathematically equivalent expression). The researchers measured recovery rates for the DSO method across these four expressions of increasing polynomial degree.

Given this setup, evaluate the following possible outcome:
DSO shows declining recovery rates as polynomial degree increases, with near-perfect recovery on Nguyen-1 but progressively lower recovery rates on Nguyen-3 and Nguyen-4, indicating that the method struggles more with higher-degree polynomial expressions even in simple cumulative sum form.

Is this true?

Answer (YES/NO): NO